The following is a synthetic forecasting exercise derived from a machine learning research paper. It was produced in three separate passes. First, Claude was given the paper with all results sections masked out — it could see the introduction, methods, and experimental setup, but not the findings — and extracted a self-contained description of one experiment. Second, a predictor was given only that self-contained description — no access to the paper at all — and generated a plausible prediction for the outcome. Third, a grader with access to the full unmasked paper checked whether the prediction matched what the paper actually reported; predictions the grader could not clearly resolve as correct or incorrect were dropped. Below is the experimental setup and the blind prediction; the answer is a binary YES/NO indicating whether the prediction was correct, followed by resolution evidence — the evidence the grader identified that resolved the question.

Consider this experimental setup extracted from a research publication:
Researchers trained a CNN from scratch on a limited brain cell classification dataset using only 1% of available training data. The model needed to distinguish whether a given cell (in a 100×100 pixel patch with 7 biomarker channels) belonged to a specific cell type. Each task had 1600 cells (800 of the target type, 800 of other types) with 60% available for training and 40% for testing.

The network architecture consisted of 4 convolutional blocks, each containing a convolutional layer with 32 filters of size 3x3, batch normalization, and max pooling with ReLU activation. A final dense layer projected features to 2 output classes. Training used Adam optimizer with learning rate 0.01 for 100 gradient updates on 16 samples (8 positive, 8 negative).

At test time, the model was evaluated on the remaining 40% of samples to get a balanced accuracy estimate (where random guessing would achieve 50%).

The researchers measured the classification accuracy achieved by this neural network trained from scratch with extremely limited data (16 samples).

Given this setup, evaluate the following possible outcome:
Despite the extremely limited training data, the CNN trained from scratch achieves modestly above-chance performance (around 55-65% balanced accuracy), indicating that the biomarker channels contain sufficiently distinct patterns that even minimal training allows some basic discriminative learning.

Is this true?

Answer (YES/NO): YES